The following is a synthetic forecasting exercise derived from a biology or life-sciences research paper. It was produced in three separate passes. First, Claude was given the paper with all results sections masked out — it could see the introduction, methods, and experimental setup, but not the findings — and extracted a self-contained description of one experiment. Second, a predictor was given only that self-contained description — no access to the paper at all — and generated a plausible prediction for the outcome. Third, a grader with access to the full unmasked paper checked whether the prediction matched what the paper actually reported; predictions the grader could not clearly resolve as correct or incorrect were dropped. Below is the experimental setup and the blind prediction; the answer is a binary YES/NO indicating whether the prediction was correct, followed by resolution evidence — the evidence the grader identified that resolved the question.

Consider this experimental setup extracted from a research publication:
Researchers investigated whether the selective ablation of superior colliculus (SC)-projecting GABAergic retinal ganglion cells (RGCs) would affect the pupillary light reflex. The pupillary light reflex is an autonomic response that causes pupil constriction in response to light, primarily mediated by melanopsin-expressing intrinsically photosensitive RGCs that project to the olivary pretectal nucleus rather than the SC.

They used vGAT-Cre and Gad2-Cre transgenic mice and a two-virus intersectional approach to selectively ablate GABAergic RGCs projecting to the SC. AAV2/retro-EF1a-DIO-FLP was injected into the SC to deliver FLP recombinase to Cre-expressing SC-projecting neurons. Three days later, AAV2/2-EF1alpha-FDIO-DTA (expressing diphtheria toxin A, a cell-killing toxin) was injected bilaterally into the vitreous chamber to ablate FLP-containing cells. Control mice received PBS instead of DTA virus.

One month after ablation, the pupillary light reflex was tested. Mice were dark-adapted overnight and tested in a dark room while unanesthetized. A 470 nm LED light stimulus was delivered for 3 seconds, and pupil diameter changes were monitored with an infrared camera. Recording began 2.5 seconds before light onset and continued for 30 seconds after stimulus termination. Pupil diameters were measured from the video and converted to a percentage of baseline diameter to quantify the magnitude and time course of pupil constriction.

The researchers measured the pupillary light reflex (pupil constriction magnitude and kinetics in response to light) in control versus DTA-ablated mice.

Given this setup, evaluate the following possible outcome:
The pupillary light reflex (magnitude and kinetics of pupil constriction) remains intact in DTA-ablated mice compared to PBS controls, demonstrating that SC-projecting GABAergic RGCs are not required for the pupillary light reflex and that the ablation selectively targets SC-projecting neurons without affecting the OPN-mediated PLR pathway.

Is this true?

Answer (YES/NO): YES